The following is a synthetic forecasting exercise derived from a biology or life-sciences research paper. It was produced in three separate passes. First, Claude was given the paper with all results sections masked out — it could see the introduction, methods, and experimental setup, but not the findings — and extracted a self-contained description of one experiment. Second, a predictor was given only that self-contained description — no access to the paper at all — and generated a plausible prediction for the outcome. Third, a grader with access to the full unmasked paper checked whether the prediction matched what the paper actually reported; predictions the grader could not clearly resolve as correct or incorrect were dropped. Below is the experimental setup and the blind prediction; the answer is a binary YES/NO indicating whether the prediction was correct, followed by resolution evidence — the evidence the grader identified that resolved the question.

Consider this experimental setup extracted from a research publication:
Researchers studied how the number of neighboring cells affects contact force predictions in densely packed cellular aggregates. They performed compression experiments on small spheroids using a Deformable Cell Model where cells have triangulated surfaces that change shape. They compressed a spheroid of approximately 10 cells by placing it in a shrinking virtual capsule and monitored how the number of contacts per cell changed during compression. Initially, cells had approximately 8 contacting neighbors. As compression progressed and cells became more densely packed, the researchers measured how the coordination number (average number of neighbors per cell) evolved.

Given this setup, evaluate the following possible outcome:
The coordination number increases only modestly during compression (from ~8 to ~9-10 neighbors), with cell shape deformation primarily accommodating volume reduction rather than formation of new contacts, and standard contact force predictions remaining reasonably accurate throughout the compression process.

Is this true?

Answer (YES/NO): NO